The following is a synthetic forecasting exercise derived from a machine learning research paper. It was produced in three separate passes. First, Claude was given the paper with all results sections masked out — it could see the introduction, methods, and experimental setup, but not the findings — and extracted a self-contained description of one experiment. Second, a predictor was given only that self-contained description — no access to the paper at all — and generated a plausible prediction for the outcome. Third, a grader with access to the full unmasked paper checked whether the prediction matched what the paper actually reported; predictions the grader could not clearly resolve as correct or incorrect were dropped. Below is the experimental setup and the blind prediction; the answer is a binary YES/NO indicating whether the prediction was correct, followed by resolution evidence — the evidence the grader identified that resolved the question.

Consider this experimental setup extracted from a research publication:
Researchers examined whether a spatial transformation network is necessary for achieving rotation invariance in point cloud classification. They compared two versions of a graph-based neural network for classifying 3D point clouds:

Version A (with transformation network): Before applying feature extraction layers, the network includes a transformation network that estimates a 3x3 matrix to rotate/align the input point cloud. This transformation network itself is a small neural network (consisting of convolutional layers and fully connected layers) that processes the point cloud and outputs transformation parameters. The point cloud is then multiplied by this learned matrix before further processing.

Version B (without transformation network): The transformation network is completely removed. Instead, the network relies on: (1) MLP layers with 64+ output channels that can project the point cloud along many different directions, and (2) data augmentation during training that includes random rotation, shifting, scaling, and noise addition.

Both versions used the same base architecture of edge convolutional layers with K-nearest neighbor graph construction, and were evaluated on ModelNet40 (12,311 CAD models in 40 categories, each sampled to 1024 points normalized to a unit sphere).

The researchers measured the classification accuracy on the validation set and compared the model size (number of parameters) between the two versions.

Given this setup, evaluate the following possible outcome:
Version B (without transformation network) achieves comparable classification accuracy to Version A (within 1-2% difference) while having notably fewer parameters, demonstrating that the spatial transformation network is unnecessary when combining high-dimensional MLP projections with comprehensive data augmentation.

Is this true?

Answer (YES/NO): YES